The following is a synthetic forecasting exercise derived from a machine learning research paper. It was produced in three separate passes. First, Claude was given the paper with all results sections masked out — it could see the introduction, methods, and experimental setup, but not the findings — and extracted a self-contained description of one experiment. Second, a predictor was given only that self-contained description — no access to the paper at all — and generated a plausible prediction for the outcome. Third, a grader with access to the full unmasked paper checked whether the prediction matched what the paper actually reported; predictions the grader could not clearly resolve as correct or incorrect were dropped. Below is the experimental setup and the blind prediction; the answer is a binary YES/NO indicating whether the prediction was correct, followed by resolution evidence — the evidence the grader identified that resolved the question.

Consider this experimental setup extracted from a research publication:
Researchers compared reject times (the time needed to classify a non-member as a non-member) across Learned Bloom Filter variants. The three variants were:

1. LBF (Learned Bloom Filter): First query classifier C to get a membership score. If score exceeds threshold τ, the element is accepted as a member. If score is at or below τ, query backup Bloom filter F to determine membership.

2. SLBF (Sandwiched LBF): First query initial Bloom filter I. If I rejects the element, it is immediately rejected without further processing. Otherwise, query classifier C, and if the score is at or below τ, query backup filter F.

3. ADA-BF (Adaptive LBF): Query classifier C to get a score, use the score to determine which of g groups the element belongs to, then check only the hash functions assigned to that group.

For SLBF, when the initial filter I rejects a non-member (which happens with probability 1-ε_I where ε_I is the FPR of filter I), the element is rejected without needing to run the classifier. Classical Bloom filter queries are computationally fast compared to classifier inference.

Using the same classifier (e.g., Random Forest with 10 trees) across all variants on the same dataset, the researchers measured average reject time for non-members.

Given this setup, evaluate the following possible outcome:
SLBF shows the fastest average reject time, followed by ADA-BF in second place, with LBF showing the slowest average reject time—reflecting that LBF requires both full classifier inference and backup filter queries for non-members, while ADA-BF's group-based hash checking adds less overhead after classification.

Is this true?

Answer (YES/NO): NO